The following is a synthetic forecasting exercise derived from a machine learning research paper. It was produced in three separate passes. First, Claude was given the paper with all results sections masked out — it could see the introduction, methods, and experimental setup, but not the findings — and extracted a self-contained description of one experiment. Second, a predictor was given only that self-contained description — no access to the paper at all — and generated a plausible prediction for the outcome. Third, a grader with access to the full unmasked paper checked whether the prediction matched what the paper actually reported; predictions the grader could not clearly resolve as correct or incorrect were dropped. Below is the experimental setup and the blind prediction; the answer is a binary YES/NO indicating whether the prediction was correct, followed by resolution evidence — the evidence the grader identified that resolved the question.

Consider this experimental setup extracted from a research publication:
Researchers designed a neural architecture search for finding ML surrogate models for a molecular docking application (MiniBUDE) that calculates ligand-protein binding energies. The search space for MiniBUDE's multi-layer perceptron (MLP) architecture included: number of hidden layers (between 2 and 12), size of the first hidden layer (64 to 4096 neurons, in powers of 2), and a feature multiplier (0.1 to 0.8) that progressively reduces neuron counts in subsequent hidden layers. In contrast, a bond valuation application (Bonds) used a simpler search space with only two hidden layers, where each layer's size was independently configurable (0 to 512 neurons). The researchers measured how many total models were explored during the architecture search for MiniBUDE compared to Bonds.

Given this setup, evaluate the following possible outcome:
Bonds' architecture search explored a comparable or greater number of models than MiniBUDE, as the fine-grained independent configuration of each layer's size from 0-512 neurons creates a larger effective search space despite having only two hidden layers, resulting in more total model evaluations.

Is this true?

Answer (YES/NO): NO